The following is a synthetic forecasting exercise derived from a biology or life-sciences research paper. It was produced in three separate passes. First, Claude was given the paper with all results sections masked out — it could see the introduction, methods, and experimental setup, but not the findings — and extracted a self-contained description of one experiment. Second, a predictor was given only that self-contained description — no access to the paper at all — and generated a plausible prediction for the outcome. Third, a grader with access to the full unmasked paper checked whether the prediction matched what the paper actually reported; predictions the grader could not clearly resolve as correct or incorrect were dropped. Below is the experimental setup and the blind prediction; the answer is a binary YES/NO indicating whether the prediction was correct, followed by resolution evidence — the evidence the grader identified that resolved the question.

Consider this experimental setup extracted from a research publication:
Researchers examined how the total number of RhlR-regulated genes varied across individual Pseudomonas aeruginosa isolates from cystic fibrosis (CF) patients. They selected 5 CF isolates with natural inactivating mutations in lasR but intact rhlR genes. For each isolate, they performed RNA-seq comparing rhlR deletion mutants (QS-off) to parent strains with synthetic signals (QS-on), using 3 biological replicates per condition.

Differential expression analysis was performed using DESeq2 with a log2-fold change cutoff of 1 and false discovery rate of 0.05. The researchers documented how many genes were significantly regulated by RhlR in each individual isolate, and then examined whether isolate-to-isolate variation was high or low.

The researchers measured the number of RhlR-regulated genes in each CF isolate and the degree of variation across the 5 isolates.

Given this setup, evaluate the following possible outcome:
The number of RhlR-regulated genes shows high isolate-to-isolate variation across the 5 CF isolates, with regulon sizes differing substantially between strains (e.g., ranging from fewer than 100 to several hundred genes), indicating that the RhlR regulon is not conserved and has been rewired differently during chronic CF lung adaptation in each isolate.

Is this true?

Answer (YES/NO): NO